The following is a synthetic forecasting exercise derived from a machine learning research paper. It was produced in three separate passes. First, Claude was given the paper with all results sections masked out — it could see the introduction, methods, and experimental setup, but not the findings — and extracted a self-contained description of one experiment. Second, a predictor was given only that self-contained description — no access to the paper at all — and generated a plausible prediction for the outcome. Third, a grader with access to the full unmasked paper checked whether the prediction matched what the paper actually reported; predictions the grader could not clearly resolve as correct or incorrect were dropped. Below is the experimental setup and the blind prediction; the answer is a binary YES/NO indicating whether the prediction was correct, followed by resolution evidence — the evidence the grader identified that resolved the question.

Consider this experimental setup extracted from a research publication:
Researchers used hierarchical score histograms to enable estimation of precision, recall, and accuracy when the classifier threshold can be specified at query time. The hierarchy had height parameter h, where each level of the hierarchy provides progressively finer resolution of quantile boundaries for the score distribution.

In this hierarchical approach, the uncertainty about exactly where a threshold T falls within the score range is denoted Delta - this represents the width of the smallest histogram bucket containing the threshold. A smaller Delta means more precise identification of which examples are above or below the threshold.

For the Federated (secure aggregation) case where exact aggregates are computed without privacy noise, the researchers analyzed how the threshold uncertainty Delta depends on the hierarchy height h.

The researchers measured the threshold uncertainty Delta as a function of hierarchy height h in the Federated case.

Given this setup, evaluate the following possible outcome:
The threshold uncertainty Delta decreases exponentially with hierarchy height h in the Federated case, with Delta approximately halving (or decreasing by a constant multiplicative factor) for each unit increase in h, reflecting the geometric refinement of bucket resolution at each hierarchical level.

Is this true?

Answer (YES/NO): YES